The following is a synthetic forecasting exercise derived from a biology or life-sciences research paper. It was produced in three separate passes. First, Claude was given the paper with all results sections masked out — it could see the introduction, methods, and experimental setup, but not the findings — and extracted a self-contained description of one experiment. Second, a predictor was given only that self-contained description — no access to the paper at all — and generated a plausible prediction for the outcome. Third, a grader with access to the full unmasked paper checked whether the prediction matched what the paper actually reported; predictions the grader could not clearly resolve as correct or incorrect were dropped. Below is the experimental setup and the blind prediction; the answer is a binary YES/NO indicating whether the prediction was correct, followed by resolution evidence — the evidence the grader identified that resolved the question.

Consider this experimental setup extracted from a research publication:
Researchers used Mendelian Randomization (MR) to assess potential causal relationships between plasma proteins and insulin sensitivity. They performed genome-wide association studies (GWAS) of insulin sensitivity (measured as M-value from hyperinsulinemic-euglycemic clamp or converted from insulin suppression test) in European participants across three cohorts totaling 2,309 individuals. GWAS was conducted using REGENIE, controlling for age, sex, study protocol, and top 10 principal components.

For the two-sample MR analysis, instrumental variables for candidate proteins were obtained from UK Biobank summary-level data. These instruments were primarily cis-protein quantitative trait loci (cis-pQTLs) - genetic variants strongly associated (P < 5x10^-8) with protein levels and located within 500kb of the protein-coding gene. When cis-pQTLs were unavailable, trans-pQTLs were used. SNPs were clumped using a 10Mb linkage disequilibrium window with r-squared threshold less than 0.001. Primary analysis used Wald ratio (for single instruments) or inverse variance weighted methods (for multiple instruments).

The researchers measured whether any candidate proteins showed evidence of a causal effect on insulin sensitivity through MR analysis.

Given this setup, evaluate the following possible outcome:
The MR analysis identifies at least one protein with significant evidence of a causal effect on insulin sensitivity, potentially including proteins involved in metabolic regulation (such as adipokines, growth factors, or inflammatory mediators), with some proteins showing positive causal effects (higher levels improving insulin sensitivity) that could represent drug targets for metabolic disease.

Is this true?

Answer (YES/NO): YES